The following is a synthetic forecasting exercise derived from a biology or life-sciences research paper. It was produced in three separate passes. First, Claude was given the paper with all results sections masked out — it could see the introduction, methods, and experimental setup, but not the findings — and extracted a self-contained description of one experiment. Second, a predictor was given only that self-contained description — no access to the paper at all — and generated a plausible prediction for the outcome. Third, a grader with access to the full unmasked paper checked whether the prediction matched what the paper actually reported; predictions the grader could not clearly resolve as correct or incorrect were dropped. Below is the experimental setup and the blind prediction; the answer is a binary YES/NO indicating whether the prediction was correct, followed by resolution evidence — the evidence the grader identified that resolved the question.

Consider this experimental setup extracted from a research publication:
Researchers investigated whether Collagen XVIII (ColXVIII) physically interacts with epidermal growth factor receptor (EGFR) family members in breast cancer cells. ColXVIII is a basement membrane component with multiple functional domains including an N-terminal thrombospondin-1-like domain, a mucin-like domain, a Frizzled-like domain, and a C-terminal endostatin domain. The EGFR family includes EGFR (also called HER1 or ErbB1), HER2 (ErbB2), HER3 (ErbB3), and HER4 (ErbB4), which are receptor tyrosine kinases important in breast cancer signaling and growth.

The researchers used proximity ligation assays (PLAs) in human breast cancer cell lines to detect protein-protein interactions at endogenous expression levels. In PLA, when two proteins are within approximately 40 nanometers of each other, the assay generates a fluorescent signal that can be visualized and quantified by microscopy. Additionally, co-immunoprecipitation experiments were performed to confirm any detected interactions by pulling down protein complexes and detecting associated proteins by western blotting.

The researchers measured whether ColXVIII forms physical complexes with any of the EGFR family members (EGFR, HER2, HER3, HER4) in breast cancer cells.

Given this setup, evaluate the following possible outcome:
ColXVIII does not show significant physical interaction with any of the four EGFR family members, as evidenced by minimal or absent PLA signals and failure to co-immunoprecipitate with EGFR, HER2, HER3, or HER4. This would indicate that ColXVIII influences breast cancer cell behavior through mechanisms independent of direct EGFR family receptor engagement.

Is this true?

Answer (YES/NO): NO